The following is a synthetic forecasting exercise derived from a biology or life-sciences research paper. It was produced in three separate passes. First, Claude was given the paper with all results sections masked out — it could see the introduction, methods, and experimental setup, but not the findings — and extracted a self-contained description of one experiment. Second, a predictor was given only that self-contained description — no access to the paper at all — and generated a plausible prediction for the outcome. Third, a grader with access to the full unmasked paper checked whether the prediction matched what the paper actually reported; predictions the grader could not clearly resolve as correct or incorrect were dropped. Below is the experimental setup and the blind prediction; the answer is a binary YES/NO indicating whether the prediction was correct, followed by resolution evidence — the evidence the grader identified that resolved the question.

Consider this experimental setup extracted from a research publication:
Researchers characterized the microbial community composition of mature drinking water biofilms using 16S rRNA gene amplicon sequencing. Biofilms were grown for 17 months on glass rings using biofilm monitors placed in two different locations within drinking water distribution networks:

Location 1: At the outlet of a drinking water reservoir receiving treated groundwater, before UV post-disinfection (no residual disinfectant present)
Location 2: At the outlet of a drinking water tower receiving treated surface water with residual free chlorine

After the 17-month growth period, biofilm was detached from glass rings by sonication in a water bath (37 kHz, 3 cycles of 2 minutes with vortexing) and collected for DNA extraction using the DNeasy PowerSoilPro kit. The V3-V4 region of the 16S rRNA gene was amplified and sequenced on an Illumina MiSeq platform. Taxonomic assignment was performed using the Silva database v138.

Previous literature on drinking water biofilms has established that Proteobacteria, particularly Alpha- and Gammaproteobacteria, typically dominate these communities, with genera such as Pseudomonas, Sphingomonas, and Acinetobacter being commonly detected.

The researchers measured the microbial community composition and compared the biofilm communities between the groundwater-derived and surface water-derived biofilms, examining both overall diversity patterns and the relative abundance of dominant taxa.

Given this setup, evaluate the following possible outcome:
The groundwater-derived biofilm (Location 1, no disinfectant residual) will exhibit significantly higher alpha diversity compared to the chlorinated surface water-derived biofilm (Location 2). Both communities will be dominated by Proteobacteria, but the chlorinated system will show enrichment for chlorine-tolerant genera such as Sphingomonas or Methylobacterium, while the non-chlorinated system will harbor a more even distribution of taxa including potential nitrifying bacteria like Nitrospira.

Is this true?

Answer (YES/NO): NO